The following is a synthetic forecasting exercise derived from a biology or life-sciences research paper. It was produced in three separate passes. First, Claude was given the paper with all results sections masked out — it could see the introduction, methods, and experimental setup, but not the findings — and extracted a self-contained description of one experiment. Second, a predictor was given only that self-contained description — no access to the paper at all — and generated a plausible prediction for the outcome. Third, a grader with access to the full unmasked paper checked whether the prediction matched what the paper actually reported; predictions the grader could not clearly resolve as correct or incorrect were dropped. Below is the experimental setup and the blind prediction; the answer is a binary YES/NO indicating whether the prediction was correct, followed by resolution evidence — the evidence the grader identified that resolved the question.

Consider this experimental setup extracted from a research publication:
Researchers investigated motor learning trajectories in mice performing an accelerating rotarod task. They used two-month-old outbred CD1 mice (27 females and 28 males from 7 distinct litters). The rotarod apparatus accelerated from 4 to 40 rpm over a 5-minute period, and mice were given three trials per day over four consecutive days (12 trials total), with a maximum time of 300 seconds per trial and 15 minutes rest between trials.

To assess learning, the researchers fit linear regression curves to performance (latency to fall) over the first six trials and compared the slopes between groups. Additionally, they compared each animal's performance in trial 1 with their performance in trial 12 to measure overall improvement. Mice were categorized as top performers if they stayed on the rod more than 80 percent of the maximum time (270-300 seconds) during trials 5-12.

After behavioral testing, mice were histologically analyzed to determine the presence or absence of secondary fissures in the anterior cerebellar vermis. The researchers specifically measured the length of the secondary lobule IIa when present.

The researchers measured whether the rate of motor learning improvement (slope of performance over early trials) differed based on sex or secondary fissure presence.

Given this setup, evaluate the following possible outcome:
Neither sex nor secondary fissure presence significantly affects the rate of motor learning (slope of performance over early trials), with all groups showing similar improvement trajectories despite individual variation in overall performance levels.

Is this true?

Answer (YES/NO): YES